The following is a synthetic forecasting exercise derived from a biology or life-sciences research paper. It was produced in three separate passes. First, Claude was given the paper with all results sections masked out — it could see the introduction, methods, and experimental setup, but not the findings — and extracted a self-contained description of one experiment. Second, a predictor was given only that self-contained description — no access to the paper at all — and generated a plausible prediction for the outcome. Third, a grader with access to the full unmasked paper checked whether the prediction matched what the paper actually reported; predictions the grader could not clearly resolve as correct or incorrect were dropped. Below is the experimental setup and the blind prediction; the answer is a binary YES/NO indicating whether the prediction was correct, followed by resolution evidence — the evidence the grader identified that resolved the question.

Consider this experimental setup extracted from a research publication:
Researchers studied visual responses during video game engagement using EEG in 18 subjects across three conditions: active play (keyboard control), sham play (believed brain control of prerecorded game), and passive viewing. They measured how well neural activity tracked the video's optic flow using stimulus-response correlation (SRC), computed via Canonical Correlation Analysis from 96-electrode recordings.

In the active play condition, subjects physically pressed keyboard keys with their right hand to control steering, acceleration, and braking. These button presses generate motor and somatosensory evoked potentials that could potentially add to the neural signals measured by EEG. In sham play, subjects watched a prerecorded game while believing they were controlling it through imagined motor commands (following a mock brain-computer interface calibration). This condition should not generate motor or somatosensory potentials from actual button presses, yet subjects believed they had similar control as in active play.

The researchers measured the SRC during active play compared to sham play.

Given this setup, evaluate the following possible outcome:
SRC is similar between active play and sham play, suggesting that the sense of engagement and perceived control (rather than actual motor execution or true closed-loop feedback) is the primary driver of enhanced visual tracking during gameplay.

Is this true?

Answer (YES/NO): YES